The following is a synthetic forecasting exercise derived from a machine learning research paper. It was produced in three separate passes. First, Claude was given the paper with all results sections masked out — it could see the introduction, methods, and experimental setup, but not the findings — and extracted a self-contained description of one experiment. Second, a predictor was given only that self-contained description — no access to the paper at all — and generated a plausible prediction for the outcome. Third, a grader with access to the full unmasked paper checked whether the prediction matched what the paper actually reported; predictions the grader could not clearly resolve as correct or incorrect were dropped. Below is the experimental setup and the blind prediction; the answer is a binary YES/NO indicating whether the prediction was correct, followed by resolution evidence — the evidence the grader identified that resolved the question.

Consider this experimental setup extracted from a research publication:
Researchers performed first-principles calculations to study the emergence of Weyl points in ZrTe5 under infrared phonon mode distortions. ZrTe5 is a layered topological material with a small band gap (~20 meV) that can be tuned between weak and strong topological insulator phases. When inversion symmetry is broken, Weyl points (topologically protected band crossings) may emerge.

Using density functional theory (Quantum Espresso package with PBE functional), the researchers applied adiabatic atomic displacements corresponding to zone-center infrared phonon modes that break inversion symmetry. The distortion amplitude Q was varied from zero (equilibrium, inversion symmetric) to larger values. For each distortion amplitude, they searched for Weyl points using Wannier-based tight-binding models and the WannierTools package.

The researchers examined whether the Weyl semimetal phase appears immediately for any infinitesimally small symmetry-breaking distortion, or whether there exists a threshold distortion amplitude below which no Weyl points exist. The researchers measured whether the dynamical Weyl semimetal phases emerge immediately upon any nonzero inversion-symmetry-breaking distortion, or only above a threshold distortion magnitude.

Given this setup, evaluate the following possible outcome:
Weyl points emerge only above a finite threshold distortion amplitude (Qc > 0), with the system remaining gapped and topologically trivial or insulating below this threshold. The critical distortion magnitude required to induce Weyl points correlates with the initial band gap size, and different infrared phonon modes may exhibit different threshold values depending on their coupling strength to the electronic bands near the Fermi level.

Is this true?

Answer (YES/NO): YES